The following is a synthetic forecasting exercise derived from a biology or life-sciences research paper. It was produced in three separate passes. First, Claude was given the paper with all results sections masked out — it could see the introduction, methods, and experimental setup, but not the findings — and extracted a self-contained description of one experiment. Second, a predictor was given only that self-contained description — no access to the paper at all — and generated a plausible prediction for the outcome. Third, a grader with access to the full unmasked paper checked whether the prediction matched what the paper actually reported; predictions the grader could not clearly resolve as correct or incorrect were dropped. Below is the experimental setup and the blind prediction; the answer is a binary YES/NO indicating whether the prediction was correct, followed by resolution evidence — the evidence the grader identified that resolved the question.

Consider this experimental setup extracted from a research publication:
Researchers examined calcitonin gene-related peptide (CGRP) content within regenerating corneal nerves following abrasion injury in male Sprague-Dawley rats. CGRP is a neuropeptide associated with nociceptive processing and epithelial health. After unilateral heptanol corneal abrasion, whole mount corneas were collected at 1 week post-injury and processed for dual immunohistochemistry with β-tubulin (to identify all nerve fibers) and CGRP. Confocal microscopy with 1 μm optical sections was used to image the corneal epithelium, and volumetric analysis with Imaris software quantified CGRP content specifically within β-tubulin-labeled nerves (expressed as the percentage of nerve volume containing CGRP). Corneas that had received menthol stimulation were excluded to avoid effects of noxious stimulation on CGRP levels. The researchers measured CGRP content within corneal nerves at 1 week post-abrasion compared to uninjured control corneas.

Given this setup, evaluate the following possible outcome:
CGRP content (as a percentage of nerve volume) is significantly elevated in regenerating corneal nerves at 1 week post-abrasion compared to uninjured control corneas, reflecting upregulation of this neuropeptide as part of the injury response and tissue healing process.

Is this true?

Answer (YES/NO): YES